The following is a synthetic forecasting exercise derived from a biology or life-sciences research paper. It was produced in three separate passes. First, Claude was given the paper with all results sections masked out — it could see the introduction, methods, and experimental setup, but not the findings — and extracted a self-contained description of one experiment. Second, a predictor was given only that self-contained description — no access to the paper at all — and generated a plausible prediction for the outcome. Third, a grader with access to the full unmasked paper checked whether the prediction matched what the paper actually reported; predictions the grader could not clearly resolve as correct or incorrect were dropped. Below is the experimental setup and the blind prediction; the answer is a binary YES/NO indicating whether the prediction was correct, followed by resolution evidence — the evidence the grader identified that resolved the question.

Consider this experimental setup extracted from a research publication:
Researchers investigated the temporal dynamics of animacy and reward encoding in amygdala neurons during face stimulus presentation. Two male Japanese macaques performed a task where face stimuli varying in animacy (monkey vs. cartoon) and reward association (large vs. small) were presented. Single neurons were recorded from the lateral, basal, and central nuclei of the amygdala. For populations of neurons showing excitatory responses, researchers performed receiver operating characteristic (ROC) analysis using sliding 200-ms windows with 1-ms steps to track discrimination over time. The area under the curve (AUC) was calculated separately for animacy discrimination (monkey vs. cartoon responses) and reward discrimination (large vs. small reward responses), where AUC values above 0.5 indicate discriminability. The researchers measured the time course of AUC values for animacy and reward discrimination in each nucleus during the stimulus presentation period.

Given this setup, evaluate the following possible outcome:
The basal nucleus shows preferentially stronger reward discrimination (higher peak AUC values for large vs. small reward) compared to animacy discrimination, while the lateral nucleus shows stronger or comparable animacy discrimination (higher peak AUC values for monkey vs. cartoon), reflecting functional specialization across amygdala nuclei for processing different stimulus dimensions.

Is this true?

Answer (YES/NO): YES